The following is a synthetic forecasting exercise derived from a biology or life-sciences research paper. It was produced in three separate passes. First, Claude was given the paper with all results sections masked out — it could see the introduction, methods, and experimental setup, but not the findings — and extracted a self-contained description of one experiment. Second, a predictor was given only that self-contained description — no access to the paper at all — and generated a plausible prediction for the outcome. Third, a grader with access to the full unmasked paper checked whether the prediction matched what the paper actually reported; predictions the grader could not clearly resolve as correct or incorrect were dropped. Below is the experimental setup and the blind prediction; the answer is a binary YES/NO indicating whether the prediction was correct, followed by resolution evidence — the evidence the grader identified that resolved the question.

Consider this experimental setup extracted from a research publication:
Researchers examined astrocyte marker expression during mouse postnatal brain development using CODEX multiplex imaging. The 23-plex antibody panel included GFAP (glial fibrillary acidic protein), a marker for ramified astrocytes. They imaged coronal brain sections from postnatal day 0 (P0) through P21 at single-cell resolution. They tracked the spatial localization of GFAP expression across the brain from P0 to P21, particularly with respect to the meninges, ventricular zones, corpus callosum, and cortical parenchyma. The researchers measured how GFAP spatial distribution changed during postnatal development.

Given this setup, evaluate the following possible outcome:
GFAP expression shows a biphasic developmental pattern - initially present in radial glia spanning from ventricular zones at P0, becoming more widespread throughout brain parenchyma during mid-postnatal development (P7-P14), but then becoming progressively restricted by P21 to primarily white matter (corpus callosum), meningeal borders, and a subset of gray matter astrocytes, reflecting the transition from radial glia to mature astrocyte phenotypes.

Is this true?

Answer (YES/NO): NO